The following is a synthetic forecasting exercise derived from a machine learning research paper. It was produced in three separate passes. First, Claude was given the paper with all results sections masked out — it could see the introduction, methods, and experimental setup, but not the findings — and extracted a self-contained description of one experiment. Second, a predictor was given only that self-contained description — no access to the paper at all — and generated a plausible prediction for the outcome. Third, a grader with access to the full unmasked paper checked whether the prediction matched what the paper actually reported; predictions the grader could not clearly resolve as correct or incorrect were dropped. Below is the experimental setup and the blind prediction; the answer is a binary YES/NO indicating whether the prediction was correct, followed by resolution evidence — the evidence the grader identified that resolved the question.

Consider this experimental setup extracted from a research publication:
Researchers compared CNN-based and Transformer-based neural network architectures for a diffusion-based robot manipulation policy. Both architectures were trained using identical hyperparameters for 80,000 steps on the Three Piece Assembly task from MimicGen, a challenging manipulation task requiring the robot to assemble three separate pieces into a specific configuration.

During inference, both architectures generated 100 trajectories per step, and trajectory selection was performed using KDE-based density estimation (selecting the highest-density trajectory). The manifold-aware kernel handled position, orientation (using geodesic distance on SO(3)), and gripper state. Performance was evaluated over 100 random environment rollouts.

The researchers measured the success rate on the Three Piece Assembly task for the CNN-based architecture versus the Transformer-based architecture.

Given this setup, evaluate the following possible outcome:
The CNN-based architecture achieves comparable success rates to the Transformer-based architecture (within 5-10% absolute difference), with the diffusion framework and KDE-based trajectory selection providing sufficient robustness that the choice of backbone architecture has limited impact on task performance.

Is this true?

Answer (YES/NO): NO